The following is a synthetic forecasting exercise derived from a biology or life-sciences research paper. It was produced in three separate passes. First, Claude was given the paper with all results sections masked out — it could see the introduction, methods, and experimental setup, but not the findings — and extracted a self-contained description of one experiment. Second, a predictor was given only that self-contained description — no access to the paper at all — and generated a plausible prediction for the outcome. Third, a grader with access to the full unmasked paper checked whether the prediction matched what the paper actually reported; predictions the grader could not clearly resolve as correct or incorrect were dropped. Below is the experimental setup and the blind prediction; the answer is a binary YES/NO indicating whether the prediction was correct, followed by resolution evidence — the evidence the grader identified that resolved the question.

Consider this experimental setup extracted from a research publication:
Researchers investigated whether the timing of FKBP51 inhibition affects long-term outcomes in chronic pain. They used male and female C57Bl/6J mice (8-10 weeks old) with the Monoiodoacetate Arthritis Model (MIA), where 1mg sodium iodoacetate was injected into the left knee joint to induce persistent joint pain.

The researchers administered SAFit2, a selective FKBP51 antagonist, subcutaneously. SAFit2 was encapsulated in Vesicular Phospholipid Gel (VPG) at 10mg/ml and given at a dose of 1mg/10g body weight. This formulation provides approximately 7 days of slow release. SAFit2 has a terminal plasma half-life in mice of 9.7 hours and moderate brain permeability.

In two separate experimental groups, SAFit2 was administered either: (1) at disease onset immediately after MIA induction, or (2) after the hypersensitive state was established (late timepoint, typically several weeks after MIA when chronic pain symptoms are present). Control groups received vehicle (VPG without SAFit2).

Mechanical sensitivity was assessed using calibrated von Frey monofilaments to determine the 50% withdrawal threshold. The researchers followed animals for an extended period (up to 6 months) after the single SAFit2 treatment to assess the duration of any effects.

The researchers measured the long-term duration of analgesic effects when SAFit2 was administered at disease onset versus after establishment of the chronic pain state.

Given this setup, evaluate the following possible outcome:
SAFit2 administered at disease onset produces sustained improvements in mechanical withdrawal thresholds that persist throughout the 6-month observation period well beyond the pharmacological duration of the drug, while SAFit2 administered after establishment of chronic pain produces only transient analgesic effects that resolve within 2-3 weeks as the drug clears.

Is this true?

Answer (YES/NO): YES